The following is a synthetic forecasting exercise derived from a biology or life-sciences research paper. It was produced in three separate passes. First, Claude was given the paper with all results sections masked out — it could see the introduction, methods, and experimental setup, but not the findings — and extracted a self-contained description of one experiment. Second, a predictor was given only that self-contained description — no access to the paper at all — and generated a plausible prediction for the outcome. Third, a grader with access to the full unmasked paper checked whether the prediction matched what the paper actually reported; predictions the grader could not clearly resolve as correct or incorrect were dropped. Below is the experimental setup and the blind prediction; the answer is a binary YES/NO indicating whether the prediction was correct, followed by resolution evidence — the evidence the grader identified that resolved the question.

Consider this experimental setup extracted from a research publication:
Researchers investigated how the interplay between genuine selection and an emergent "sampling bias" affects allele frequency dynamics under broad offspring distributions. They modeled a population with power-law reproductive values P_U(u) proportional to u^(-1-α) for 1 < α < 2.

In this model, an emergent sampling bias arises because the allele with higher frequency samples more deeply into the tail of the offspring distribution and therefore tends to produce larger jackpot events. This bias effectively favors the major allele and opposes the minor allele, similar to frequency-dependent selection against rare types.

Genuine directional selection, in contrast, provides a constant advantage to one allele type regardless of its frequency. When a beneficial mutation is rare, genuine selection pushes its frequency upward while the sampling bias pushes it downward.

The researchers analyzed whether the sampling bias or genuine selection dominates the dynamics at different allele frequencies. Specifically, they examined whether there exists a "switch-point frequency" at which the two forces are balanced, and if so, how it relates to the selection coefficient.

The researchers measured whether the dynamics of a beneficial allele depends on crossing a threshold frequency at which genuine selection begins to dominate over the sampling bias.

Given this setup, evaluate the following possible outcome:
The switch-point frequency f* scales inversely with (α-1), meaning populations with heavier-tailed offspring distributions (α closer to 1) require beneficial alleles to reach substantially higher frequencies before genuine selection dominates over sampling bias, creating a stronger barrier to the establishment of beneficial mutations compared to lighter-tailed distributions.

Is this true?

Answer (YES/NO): NO